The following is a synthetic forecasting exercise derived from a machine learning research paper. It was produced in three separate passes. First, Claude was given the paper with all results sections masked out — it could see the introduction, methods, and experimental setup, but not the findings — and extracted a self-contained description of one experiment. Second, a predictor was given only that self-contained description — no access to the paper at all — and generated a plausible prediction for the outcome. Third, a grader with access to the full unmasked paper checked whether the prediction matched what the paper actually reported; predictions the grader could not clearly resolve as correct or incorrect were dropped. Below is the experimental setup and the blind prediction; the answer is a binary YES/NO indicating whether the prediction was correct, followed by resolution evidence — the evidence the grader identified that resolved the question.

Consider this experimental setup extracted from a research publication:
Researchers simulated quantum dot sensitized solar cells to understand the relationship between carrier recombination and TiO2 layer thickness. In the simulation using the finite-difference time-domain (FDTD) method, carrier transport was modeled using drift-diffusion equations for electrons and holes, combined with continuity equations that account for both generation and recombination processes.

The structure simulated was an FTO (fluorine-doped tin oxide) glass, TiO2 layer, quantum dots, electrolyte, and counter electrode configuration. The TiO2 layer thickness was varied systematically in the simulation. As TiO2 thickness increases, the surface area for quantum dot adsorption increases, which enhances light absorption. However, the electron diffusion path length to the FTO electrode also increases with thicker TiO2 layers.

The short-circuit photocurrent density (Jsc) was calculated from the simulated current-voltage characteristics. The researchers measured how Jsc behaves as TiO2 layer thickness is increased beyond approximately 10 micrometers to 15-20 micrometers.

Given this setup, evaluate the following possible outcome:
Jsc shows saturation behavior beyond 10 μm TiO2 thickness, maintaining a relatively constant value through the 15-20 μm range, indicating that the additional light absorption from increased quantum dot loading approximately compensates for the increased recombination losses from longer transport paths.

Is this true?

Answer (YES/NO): NO